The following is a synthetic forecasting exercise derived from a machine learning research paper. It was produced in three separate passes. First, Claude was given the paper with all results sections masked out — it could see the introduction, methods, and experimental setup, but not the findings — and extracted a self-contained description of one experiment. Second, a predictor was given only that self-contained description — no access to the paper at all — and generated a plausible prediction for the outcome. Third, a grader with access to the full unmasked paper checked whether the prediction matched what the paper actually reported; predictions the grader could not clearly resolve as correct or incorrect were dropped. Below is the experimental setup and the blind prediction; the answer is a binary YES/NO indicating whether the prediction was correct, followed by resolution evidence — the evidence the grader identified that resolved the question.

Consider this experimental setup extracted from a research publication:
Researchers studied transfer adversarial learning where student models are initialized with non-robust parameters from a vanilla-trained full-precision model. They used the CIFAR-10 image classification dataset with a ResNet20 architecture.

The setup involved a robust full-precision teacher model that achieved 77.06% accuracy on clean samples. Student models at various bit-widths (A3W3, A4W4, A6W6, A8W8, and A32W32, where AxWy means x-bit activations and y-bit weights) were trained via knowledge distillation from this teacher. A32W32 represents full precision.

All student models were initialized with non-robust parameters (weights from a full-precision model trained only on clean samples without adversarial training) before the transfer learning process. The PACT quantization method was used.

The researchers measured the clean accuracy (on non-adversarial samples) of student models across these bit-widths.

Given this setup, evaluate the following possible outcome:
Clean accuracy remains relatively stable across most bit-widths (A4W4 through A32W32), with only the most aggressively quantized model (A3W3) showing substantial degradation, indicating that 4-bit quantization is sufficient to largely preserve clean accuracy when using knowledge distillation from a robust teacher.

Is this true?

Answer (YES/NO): NO